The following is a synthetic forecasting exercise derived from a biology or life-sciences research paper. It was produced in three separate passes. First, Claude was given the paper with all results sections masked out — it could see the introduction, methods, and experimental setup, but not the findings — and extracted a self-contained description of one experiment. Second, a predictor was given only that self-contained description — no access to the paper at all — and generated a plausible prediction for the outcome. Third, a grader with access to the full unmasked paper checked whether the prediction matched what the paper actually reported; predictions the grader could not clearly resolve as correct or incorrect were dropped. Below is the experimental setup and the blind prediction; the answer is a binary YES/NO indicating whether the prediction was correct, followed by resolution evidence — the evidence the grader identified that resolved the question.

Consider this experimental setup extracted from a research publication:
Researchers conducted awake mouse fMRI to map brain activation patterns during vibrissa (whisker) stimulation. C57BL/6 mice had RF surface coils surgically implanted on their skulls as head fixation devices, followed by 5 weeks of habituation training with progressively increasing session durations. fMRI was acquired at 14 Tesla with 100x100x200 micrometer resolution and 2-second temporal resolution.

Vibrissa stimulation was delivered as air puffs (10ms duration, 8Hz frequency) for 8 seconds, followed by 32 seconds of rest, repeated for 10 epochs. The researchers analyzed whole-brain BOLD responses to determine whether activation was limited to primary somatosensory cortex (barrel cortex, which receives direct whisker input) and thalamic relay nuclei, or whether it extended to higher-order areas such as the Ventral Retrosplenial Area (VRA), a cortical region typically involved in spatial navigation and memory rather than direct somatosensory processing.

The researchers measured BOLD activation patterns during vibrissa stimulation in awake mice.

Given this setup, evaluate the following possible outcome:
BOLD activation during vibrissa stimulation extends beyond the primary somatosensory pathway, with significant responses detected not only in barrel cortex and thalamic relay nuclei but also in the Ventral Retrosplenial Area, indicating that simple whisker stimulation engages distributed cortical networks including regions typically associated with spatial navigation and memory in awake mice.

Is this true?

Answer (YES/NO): YES